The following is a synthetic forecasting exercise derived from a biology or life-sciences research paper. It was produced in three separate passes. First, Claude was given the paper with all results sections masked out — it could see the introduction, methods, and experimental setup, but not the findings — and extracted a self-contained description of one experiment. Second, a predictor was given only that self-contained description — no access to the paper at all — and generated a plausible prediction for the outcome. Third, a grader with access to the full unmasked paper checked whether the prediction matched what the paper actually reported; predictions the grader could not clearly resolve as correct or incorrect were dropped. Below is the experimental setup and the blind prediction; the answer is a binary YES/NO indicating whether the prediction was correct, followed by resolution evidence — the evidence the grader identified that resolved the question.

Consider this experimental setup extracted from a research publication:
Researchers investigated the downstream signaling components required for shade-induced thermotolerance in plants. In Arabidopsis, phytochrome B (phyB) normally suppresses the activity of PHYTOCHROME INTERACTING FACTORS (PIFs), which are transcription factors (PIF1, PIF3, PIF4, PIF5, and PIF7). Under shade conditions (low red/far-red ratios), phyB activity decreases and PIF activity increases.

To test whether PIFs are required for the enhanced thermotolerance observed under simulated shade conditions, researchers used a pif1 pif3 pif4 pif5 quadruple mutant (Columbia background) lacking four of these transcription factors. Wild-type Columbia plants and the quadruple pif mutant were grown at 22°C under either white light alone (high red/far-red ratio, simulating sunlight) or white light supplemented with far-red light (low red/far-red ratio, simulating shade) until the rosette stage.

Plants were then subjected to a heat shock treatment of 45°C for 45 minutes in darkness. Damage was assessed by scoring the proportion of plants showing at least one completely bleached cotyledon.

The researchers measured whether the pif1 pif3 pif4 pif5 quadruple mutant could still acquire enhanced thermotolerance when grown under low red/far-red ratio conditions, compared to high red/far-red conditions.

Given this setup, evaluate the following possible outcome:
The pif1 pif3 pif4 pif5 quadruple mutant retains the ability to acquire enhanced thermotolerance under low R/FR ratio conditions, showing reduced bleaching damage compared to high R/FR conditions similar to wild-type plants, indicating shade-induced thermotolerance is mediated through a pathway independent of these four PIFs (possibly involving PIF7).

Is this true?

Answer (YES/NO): NO